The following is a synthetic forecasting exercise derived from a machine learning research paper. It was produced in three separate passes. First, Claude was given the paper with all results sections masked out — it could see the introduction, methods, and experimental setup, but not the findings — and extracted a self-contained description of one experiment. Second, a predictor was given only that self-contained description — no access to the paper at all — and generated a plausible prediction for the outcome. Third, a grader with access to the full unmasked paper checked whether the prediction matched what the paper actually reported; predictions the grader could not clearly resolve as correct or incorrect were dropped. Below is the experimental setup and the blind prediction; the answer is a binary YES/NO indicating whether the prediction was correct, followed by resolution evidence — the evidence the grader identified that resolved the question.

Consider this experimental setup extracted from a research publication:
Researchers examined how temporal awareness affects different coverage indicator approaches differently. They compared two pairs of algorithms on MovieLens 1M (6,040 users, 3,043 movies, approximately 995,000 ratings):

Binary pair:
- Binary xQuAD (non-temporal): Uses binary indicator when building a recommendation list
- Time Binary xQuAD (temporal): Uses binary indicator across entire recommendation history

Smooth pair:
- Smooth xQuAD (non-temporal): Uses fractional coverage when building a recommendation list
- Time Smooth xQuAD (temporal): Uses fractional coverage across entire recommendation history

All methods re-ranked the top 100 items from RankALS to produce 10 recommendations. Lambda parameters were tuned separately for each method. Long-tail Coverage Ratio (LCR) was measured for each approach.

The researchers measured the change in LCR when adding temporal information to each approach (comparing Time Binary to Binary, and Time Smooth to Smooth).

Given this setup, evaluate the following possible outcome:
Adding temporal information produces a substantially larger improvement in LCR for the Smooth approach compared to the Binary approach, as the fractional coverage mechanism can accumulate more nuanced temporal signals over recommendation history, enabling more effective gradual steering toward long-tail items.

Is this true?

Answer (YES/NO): YES